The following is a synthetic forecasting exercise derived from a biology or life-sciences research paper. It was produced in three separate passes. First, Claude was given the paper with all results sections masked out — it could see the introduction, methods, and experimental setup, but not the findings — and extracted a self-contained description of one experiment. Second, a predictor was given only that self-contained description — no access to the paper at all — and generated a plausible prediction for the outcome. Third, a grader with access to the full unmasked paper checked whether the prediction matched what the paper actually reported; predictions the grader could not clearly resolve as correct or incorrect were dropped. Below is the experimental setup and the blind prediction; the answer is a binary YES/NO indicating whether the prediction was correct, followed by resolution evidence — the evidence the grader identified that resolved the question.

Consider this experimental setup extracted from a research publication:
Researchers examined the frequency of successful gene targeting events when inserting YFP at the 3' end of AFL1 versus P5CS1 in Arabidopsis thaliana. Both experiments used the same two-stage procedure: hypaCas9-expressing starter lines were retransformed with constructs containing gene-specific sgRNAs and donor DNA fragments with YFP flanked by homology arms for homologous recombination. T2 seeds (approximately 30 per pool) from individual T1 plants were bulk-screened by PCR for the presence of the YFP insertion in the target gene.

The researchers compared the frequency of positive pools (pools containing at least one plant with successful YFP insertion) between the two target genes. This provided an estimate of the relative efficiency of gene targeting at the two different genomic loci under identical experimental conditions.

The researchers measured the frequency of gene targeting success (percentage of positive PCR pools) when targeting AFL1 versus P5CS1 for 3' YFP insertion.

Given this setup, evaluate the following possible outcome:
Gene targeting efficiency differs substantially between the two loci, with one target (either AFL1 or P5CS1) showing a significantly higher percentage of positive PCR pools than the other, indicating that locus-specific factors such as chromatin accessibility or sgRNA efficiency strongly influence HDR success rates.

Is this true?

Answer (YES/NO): YES